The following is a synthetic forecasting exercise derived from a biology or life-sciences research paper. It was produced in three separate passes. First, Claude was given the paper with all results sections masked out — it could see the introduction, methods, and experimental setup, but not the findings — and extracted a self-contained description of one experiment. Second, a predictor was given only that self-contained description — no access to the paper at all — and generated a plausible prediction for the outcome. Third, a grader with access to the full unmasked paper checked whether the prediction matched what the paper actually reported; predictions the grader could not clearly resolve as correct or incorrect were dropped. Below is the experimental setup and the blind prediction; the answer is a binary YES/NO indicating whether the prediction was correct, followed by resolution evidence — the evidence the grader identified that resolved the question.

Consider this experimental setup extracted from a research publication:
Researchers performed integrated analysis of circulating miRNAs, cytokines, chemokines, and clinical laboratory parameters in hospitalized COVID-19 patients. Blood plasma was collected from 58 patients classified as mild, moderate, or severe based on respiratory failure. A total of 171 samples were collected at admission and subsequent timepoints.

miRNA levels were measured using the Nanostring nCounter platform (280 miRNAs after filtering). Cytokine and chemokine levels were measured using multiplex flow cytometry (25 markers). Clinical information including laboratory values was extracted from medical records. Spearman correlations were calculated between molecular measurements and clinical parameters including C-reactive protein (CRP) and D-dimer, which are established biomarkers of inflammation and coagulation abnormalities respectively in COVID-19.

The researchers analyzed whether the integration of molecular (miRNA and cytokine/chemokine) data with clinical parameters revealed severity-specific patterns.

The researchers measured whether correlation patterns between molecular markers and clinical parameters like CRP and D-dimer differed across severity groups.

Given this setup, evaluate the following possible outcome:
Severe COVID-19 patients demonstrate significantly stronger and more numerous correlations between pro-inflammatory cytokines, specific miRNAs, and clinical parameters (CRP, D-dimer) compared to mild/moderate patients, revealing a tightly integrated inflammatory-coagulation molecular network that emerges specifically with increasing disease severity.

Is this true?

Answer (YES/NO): NO